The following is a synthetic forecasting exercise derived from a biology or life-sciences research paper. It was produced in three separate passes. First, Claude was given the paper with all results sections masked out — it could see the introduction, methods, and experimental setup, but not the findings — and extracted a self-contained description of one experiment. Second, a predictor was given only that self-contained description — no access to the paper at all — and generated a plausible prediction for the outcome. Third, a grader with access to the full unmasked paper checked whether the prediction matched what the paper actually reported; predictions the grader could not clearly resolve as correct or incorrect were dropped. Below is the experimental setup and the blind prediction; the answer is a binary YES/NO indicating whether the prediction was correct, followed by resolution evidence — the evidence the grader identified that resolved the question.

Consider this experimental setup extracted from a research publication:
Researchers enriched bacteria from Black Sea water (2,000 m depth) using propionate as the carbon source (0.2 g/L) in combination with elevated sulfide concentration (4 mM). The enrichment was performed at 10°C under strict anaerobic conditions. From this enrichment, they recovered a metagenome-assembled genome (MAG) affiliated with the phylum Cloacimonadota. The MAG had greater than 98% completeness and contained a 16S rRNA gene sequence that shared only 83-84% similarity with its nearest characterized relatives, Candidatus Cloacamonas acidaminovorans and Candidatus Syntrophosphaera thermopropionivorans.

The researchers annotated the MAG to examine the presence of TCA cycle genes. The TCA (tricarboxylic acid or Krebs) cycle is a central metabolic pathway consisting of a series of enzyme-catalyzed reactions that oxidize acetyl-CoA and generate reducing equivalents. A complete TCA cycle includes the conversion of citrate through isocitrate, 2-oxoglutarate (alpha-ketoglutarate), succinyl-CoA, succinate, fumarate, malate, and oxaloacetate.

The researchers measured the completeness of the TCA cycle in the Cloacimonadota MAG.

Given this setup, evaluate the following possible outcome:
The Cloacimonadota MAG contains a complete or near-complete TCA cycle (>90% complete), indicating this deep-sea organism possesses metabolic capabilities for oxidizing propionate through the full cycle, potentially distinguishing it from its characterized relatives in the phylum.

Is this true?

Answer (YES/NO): NO